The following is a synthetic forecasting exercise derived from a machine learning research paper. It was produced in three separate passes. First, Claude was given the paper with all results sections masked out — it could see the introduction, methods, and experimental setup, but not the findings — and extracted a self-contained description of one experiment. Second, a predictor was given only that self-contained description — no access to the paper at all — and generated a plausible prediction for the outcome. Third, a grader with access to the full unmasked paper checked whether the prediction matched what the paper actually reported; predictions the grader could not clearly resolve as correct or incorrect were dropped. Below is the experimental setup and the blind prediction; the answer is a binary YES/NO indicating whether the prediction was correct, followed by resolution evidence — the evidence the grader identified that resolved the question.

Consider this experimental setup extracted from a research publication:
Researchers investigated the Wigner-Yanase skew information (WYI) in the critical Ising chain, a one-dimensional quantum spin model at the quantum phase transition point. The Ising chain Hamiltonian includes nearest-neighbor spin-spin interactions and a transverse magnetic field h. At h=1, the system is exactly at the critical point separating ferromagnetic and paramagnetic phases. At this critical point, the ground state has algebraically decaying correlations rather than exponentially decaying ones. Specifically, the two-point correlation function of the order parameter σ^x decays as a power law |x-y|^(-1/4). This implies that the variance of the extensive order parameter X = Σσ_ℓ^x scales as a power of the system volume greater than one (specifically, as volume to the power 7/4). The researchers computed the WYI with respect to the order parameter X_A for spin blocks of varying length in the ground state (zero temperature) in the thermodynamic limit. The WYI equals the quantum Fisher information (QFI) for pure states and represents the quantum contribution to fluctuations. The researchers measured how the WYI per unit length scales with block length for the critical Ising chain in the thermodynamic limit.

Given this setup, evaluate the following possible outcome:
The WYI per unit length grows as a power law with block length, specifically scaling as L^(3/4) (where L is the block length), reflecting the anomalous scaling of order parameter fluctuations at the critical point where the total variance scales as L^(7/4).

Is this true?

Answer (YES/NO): YES